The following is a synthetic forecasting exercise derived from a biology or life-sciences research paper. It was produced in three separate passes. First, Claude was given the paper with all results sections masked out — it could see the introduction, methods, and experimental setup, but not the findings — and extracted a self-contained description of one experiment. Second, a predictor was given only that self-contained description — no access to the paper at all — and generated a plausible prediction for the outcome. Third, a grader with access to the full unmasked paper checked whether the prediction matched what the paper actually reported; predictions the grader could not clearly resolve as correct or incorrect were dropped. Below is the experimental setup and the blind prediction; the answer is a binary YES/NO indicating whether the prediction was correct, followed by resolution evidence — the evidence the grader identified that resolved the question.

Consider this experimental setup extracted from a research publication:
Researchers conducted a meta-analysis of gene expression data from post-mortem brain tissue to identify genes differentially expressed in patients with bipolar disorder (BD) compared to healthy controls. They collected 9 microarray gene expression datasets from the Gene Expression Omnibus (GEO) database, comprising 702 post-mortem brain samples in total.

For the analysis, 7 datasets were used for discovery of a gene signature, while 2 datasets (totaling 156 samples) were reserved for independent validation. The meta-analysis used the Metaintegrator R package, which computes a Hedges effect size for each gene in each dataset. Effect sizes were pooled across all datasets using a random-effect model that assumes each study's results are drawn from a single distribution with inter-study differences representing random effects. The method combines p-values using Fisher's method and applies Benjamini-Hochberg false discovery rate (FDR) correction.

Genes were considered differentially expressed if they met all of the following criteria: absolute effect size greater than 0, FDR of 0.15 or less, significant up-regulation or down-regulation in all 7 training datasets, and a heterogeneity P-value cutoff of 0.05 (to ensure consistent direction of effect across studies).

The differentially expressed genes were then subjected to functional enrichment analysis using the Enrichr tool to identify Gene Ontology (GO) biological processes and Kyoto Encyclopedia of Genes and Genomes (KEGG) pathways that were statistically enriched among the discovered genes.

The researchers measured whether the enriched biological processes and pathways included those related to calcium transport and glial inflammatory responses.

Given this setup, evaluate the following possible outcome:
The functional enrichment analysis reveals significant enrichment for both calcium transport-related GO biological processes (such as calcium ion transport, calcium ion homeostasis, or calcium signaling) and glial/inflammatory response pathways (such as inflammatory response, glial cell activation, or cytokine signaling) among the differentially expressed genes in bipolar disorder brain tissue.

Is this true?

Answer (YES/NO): YES